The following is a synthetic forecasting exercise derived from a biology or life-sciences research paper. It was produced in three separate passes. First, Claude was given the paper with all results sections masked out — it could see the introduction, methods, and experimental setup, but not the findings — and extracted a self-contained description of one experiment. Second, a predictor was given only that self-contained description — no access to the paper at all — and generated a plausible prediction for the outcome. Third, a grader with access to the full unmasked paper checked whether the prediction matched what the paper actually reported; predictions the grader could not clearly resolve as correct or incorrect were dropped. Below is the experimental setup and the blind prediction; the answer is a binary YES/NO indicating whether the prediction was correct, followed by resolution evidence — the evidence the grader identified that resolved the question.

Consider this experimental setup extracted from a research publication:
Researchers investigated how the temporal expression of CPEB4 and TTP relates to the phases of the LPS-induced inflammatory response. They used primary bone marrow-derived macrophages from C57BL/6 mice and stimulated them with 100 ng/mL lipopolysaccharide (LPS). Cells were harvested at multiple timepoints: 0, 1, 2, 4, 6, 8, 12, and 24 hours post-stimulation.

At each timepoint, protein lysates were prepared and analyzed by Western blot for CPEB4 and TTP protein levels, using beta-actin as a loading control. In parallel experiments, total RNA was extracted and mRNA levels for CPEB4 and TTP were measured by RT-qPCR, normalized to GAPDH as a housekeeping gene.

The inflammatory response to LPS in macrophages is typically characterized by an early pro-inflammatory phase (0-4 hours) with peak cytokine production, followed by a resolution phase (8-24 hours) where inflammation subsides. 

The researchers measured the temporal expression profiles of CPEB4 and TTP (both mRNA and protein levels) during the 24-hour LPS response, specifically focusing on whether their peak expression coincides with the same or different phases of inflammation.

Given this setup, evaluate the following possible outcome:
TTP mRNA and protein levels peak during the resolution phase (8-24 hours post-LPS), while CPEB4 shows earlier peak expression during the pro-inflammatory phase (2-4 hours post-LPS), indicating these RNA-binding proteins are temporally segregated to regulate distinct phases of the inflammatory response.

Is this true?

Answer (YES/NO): NO